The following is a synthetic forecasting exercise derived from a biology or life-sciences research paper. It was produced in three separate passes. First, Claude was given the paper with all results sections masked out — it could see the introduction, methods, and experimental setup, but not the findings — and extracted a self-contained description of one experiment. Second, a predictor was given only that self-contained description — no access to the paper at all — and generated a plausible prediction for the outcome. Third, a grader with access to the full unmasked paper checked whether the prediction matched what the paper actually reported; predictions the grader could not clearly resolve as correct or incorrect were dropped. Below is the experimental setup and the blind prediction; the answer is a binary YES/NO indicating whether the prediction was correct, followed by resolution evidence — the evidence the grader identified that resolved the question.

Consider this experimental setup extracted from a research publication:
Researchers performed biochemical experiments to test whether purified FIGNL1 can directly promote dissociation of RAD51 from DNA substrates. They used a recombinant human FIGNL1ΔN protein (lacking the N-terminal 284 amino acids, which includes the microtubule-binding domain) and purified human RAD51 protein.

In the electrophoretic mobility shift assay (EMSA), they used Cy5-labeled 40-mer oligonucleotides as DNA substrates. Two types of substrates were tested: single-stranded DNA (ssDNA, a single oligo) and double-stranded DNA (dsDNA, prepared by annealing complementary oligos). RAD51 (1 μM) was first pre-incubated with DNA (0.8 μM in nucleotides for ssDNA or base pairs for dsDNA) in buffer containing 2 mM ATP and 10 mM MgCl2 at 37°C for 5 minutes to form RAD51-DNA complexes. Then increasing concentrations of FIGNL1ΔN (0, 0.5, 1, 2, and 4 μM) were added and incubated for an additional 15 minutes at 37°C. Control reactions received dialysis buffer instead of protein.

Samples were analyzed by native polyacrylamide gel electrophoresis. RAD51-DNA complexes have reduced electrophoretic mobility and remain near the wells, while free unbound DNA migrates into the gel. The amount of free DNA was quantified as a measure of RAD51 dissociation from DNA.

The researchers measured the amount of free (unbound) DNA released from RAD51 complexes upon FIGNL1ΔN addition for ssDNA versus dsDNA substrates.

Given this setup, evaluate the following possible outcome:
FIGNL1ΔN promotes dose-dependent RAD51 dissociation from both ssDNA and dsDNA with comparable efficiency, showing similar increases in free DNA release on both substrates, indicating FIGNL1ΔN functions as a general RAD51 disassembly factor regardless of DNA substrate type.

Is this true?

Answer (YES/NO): NO